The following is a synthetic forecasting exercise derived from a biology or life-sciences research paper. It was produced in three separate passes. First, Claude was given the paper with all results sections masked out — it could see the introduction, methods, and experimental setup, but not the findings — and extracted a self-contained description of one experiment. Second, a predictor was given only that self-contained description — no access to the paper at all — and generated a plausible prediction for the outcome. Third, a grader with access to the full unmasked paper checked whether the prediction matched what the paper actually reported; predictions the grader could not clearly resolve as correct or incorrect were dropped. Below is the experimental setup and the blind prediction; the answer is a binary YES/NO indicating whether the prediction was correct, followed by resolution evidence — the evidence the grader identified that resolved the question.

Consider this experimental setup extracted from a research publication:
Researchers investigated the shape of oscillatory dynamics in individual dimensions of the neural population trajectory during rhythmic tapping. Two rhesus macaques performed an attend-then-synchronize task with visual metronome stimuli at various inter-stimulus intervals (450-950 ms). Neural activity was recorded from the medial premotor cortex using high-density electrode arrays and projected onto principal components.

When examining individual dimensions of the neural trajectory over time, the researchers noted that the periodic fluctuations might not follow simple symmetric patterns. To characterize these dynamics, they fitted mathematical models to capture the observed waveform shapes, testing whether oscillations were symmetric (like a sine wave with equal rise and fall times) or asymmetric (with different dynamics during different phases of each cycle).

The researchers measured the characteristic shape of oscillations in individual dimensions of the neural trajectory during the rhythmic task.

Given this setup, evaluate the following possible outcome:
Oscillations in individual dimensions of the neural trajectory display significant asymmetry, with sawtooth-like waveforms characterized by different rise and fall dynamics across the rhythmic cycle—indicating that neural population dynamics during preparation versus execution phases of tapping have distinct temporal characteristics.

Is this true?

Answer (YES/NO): NO